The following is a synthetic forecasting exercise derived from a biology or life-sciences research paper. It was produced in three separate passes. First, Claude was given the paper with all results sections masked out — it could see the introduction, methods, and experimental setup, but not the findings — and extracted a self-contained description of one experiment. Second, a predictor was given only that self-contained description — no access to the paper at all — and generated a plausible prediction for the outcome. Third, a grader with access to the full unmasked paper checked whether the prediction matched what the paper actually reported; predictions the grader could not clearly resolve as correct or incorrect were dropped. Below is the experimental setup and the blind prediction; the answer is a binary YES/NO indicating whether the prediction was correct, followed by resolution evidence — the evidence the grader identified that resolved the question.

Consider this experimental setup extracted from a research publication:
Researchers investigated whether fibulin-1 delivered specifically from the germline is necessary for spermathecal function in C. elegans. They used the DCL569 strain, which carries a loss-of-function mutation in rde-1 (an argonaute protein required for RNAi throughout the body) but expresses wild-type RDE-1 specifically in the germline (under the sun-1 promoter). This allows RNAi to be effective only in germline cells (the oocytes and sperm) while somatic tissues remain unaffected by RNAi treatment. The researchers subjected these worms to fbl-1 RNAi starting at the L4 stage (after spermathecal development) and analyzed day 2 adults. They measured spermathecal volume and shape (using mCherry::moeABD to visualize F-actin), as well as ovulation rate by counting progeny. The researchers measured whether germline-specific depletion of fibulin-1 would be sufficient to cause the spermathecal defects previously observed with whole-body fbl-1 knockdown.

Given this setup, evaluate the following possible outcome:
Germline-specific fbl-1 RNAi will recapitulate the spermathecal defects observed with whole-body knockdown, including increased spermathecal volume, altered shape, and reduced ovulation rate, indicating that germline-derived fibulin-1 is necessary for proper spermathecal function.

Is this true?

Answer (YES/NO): NO